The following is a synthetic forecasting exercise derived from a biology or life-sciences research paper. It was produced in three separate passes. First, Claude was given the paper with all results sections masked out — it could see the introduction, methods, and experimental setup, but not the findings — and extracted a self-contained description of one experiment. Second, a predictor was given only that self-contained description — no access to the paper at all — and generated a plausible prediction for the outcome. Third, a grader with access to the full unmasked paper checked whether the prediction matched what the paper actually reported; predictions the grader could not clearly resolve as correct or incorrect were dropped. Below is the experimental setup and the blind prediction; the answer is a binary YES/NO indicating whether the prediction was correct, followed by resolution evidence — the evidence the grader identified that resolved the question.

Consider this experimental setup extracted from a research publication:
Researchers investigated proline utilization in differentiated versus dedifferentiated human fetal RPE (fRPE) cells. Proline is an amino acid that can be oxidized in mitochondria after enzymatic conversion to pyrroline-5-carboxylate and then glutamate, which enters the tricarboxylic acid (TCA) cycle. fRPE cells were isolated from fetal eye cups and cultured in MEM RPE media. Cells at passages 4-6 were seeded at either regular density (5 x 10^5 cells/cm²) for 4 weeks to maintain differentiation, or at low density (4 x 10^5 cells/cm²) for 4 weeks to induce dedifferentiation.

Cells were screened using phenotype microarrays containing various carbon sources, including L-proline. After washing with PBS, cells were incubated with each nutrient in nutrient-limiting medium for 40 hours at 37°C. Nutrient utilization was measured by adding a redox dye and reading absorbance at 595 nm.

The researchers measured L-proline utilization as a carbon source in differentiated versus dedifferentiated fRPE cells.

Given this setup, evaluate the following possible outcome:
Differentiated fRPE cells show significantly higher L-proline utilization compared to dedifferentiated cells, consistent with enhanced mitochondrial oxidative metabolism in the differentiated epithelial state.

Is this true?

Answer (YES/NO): YES